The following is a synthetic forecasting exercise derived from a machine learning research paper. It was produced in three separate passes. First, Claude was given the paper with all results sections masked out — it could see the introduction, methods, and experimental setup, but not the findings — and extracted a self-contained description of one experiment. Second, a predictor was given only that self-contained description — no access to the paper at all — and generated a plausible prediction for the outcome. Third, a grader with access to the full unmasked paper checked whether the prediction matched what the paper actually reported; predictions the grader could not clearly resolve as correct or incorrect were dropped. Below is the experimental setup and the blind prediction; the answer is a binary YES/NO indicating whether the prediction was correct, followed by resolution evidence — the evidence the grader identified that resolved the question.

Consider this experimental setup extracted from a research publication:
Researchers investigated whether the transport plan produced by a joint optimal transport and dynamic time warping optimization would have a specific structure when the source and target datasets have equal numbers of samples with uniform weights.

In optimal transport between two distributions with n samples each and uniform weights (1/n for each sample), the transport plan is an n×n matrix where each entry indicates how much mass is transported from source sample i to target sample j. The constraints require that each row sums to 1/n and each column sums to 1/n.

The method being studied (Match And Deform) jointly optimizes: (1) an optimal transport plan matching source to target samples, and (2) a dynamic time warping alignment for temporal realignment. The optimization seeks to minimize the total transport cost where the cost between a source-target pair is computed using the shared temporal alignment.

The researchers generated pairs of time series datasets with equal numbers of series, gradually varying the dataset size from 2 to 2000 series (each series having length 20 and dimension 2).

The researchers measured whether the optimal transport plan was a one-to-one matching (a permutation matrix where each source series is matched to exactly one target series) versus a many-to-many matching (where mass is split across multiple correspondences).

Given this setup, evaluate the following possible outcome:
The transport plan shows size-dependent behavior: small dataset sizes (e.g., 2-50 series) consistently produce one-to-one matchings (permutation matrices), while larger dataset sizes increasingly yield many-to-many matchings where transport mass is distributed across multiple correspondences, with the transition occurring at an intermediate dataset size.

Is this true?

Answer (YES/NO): NO